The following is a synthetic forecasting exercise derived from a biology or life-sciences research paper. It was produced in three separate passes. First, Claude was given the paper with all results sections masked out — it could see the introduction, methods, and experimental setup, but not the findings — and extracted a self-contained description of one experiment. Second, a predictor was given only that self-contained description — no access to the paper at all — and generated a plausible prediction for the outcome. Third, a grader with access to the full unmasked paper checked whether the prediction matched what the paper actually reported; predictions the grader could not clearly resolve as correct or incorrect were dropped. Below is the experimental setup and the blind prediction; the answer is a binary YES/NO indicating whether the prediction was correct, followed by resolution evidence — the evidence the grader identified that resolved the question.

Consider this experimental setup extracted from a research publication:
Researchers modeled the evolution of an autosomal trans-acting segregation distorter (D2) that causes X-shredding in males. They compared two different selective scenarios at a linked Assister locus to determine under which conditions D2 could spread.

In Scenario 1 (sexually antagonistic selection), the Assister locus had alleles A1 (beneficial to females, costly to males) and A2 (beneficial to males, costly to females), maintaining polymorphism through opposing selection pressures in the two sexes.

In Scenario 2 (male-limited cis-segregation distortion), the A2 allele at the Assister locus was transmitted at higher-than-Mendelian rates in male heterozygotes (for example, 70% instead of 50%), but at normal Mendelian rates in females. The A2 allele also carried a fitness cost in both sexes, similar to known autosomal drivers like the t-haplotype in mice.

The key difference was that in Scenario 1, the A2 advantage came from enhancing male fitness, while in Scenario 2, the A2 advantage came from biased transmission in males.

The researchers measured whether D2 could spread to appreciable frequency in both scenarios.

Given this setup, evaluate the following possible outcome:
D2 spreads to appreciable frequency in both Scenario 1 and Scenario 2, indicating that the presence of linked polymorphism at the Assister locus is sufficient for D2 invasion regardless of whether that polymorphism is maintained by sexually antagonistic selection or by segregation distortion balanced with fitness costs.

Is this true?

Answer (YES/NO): YES